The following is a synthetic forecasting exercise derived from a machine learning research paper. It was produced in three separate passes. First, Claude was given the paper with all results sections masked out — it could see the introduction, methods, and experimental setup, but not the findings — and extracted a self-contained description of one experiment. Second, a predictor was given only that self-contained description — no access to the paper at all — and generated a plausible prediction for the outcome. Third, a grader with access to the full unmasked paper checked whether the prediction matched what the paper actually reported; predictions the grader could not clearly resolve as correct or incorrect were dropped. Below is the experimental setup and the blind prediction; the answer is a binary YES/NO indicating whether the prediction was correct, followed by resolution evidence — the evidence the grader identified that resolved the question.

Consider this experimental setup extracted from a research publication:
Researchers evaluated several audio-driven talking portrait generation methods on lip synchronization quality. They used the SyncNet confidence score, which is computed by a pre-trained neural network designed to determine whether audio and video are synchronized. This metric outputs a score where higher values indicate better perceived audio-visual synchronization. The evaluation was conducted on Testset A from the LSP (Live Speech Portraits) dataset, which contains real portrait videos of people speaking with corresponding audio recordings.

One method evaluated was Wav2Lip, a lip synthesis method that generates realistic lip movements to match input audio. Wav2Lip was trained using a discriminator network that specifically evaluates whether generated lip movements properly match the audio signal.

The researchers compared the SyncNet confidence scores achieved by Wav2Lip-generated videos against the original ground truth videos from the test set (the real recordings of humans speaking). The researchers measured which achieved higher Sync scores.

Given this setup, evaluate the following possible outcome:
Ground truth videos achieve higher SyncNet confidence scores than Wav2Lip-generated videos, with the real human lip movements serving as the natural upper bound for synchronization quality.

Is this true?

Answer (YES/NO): NO